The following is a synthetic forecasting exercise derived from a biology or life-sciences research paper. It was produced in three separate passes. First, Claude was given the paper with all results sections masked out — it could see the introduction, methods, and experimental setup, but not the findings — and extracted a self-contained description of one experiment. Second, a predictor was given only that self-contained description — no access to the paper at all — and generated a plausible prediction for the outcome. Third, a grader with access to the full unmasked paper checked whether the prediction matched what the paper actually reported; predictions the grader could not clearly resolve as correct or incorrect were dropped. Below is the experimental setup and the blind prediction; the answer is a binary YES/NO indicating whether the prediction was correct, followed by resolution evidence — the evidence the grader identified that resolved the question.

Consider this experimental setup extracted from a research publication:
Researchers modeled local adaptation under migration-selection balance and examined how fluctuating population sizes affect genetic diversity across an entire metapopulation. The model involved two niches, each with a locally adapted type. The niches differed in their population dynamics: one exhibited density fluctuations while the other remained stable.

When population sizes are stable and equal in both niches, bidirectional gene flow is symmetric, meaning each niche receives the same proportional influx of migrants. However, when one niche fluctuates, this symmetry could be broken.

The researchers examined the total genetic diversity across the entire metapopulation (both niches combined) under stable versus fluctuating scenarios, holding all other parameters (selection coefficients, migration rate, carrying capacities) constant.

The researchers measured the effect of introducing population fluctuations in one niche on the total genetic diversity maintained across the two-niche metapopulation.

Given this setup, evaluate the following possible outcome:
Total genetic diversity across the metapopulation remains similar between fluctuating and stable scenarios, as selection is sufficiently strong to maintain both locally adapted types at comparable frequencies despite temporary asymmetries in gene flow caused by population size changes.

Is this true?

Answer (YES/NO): NO